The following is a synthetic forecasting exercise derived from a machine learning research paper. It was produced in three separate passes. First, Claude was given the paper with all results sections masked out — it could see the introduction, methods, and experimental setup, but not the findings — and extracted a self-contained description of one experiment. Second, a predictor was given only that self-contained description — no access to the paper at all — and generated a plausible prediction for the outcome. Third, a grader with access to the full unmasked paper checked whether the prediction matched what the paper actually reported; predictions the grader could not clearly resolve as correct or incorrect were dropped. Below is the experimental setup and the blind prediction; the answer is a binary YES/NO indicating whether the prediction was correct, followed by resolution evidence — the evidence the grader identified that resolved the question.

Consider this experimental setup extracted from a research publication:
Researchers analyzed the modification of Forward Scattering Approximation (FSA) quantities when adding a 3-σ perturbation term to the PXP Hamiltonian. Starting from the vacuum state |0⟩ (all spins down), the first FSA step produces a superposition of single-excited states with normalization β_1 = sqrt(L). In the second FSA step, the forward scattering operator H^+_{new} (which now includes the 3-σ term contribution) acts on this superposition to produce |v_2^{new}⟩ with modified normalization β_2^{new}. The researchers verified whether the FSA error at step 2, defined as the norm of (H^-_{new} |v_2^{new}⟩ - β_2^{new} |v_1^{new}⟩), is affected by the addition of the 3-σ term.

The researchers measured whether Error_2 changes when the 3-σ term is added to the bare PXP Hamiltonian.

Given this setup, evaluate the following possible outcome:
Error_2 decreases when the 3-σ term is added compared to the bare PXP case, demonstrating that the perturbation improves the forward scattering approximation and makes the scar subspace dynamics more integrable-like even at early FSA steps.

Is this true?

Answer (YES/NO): NO